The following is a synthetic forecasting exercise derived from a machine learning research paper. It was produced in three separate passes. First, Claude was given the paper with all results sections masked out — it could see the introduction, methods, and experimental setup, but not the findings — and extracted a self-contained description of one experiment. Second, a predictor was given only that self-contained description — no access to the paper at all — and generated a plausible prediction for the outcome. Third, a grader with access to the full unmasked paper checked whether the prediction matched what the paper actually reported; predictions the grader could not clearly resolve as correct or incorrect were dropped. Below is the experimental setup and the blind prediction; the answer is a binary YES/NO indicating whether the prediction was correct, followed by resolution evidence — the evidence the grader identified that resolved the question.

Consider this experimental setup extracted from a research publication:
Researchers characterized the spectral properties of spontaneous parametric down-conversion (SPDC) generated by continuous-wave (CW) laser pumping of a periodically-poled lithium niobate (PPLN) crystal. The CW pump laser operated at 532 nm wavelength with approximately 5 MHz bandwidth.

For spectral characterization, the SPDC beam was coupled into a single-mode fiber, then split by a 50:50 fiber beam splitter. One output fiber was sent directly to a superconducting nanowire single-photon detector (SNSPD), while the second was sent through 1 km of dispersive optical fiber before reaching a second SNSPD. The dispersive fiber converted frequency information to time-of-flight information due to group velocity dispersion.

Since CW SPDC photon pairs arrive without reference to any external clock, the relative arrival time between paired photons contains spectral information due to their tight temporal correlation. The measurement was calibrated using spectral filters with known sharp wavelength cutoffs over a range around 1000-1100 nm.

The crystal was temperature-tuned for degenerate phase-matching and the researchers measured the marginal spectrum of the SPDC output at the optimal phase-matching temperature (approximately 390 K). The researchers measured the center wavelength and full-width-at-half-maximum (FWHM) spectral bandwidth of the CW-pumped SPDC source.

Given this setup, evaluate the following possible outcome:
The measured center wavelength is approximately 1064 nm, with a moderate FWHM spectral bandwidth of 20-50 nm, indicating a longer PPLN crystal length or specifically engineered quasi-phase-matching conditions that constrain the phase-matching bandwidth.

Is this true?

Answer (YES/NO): YES